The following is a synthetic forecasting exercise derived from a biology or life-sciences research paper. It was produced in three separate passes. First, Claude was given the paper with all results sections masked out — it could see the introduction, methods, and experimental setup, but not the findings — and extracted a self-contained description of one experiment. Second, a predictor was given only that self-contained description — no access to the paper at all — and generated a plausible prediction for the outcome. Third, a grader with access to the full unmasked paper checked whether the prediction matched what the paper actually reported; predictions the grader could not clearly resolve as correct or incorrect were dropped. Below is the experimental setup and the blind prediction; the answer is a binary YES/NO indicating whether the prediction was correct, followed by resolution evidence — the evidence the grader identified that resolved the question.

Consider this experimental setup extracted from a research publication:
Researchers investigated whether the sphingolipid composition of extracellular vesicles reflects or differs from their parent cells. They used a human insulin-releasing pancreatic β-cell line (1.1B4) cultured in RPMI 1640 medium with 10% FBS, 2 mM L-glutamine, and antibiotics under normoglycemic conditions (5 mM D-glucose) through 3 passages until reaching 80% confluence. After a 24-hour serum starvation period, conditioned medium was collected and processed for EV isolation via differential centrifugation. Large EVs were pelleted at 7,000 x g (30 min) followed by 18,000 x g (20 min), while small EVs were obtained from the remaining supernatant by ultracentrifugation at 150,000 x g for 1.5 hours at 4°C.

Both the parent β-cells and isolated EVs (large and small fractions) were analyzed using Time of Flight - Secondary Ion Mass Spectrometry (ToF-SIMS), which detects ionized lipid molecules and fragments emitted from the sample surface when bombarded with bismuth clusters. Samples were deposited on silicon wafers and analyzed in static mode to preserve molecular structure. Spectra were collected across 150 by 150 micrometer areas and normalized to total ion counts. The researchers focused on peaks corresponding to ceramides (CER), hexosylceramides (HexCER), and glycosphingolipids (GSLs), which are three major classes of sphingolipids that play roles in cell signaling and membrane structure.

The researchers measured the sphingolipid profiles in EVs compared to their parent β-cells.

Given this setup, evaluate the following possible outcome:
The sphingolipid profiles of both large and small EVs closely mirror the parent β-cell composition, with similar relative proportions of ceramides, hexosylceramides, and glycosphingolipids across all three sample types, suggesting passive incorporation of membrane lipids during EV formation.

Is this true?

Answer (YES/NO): NO